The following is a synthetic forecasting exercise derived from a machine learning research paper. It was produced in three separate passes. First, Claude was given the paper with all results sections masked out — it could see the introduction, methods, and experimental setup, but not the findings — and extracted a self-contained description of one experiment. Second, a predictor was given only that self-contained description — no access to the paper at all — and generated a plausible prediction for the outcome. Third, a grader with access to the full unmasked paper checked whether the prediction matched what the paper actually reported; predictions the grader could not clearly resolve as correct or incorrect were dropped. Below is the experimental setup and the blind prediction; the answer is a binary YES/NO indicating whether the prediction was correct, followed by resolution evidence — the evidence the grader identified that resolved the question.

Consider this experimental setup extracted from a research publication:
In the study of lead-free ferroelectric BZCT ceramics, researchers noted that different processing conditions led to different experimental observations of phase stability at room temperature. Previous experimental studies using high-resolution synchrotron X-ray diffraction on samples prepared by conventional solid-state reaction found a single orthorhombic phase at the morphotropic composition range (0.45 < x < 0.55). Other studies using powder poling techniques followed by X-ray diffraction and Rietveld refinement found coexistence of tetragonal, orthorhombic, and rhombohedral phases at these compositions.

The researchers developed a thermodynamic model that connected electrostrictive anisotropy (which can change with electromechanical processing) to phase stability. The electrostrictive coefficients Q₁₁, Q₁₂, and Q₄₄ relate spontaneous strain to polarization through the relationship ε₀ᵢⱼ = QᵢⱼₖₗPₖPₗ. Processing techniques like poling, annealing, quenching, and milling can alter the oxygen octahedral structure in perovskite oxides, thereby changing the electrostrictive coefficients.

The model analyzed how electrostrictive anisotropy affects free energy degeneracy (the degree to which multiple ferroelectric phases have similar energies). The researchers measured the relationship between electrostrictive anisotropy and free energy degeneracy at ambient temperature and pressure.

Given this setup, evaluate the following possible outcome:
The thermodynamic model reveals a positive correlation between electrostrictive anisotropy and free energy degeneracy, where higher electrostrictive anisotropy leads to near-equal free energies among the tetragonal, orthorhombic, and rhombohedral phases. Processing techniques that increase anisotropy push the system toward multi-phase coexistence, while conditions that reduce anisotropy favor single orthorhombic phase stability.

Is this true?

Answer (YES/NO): YES